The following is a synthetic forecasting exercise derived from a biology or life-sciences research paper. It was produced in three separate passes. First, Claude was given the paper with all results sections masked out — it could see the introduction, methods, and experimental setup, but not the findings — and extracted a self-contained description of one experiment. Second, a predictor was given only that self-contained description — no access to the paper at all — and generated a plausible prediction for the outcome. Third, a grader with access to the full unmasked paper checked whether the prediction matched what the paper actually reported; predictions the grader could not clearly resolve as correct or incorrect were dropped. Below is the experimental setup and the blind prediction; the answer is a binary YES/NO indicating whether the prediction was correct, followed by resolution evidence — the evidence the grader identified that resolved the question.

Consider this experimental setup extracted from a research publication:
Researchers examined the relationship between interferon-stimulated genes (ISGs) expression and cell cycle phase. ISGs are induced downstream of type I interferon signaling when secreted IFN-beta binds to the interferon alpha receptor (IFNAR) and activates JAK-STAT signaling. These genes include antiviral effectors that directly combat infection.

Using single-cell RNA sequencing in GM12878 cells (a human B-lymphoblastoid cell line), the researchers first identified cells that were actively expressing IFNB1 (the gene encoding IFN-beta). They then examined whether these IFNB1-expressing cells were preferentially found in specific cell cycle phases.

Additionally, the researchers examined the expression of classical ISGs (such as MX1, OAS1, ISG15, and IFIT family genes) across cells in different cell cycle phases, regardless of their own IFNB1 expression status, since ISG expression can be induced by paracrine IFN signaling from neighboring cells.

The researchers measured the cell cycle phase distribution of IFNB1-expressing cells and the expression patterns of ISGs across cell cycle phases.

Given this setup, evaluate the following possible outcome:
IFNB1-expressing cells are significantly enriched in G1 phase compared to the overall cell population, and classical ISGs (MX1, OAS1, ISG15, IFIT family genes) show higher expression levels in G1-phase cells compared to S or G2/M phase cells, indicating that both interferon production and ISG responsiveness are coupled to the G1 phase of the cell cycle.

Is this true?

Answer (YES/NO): NO